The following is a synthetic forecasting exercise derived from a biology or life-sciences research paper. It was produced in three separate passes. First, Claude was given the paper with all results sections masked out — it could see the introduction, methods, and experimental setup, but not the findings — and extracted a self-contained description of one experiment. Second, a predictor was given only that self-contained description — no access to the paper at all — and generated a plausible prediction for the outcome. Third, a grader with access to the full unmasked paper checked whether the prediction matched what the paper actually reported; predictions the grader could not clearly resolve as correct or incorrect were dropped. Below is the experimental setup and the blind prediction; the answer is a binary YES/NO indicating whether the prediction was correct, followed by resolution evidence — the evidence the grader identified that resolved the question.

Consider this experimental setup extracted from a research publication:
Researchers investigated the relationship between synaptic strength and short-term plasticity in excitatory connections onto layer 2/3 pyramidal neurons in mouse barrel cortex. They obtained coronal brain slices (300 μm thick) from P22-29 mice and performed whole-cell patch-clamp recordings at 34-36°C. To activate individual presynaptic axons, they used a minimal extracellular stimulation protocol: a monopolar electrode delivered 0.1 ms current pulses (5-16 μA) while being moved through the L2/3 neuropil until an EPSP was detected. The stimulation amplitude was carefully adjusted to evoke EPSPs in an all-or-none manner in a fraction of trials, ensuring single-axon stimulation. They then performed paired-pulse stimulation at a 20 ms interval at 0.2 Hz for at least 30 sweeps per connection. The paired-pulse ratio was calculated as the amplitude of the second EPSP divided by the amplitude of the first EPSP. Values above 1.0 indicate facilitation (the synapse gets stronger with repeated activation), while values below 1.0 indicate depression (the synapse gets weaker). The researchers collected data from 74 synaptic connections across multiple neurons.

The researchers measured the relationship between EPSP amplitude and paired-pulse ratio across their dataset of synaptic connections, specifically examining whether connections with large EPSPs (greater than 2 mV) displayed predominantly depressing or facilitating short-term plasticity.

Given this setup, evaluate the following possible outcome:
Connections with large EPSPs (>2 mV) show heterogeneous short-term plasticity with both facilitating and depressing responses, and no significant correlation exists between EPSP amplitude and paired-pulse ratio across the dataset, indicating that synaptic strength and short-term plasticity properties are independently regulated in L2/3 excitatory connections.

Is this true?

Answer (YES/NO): NO